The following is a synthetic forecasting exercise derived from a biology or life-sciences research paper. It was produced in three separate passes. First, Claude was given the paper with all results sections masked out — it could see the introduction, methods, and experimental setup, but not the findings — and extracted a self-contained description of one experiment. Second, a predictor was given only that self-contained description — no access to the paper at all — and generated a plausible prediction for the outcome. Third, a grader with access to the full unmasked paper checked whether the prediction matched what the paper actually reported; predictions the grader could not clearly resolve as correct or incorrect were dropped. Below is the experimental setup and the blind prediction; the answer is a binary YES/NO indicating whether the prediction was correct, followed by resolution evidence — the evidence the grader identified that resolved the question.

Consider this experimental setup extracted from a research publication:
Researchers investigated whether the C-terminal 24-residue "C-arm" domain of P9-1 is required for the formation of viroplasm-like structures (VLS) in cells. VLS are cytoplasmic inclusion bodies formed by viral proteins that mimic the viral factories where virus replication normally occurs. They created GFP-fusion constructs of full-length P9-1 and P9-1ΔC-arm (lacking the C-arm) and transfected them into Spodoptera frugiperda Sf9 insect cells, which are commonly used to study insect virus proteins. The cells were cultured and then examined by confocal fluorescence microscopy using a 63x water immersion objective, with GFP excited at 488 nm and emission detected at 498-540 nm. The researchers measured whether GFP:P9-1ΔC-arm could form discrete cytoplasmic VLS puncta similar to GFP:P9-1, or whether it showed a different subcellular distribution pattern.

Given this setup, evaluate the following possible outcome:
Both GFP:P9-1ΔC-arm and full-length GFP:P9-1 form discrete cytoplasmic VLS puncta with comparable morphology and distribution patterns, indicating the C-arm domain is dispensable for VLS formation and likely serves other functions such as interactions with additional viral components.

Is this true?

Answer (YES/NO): NO